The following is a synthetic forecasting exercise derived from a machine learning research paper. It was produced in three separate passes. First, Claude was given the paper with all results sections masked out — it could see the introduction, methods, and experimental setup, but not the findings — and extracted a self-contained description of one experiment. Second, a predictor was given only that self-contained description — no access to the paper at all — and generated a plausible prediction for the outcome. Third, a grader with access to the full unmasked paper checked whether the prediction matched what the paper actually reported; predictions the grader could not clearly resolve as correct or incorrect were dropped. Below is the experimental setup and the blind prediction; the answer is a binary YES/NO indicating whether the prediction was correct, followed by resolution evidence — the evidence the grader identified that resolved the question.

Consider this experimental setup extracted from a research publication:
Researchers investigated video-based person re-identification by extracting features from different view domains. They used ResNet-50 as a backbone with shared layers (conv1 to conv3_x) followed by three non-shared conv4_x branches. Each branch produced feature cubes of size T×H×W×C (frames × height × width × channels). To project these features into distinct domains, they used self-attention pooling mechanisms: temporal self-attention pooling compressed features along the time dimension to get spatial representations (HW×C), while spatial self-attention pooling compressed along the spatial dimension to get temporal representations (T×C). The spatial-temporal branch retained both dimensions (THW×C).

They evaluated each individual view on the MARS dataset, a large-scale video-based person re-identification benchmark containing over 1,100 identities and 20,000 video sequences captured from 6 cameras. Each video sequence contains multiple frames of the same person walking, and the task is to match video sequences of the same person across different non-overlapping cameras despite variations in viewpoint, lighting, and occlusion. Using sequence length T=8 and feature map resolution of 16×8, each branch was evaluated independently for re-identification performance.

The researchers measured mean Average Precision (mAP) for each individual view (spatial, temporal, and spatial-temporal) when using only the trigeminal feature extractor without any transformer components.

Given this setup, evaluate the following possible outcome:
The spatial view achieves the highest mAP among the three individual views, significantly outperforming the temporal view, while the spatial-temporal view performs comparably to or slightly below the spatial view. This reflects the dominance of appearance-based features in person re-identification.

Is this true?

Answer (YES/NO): NO